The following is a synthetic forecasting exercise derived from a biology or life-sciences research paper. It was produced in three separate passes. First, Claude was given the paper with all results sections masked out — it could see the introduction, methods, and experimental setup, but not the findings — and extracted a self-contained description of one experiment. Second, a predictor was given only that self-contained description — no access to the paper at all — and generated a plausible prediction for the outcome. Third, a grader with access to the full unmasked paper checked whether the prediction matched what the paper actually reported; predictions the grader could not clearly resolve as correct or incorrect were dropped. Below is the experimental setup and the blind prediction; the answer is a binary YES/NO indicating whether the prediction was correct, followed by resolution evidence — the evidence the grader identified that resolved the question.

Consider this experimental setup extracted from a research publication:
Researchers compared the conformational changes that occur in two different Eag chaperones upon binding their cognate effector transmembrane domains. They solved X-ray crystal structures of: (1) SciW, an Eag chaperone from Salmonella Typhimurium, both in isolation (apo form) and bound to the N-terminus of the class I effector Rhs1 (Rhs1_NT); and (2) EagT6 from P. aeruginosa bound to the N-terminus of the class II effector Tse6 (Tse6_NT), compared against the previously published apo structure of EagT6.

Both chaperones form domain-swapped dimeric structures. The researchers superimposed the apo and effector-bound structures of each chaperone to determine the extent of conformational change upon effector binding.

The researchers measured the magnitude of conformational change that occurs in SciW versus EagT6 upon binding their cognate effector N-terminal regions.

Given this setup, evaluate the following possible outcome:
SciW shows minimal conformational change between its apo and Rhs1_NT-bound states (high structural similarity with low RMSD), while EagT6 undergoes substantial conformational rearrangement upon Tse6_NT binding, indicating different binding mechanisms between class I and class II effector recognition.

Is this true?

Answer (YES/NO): NO